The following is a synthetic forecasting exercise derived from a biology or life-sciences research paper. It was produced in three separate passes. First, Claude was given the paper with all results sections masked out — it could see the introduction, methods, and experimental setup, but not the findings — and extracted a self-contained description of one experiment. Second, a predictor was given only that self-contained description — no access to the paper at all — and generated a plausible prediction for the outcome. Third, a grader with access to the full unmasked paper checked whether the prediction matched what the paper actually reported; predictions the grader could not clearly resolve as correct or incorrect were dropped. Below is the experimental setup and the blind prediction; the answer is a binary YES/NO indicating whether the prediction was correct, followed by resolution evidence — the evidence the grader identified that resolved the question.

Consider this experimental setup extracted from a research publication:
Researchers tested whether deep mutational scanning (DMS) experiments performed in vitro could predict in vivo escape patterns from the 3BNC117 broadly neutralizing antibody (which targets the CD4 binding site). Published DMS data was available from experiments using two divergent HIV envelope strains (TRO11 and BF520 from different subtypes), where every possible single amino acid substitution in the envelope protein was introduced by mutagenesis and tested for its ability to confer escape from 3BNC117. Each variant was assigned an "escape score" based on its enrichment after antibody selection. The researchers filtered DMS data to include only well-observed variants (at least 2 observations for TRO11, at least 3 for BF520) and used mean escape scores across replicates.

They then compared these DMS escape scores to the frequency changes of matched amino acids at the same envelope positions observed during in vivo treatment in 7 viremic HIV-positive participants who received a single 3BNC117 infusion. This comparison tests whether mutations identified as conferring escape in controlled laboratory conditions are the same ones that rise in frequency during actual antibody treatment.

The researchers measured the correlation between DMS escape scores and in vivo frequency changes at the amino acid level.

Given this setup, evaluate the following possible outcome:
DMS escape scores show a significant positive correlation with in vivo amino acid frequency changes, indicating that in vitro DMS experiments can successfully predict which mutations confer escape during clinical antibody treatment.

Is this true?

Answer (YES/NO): NO